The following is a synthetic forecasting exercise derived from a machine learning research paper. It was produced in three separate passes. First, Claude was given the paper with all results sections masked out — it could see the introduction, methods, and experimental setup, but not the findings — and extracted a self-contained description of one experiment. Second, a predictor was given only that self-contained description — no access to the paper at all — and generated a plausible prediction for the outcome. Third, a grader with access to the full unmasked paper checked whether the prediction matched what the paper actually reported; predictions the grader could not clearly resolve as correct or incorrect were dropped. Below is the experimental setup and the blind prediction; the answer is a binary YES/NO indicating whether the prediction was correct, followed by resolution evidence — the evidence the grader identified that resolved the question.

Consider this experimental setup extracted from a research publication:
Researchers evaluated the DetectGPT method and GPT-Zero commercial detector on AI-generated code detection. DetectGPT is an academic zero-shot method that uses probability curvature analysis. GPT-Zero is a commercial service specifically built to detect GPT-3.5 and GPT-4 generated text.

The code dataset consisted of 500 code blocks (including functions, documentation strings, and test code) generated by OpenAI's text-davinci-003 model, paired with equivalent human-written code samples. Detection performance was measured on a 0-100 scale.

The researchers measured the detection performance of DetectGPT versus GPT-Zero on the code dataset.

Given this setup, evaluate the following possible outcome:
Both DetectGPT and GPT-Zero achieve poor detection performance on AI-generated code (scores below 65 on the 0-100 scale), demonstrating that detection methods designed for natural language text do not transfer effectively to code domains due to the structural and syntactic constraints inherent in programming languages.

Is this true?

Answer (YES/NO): NO